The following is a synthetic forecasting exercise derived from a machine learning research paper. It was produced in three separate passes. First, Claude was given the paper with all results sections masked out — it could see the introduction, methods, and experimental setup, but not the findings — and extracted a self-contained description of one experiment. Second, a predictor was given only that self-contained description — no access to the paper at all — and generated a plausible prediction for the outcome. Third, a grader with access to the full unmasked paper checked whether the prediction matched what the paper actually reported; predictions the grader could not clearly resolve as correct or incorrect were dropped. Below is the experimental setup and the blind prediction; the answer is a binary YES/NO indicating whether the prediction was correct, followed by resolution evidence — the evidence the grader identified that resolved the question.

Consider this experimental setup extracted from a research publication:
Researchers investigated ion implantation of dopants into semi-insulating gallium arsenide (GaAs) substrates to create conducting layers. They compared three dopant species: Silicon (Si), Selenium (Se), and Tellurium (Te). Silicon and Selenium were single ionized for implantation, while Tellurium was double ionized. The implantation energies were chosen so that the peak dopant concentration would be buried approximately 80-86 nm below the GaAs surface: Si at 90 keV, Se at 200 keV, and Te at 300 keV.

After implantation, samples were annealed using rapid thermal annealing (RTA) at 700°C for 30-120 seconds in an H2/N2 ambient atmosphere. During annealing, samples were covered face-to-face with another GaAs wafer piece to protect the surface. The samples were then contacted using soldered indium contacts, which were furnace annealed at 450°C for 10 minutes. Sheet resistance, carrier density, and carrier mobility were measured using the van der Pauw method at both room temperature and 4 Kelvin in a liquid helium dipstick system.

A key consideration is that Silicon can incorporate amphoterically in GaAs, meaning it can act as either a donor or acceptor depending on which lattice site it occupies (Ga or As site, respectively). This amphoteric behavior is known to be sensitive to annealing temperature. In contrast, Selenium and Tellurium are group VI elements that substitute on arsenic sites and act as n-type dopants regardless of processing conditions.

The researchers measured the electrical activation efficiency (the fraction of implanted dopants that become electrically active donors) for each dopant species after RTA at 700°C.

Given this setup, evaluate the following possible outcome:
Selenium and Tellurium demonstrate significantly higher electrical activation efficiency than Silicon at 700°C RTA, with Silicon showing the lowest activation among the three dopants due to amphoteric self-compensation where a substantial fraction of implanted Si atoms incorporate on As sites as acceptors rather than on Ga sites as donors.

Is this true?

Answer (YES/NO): NO